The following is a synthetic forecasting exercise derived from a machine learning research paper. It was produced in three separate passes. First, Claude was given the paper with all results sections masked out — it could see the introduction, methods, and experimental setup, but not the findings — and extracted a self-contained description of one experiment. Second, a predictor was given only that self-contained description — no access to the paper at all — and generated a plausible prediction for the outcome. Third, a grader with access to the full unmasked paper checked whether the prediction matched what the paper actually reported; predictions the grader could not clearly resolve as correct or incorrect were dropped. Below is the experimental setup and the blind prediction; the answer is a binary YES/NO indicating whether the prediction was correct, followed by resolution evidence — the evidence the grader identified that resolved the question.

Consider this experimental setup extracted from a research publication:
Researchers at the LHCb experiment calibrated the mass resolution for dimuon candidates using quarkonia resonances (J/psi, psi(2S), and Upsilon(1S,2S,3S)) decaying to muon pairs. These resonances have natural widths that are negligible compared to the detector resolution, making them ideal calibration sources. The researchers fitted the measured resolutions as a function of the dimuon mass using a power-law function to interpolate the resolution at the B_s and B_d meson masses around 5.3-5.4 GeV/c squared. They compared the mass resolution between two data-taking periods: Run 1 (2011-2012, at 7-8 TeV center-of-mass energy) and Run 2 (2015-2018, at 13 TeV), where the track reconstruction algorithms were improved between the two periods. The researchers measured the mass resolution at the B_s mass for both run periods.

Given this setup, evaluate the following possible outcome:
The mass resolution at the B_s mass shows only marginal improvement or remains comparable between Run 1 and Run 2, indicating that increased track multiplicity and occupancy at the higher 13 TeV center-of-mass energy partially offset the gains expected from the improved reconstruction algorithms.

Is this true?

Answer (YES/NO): YES